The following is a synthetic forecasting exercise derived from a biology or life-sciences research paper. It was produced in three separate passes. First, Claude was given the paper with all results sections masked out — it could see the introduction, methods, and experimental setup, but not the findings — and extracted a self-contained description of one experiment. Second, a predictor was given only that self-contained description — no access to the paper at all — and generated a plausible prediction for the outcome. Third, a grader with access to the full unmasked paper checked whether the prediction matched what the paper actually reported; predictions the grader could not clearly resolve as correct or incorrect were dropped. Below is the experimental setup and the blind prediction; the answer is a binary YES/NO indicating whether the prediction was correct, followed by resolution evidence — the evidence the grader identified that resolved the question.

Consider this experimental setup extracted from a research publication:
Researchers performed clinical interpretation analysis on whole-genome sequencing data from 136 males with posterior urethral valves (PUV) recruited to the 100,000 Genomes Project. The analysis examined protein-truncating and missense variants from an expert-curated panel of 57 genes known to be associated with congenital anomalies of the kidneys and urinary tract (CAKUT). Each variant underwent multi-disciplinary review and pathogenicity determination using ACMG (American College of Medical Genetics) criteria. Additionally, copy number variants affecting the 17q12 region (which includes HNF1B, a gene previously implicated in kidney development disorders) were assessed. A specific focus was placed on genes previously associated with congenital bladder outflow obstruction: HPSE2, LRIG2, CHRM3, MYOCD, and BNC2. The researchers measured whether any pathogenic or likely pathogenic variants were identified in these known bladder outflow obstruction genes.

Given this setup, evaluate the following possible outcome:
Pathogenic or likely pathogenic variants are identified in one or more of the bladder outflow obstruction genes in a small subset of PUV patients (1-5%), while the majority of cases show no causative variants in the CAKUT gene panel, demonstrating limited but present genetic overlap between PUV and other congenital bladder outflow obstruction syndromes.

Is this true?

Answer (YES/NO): NO